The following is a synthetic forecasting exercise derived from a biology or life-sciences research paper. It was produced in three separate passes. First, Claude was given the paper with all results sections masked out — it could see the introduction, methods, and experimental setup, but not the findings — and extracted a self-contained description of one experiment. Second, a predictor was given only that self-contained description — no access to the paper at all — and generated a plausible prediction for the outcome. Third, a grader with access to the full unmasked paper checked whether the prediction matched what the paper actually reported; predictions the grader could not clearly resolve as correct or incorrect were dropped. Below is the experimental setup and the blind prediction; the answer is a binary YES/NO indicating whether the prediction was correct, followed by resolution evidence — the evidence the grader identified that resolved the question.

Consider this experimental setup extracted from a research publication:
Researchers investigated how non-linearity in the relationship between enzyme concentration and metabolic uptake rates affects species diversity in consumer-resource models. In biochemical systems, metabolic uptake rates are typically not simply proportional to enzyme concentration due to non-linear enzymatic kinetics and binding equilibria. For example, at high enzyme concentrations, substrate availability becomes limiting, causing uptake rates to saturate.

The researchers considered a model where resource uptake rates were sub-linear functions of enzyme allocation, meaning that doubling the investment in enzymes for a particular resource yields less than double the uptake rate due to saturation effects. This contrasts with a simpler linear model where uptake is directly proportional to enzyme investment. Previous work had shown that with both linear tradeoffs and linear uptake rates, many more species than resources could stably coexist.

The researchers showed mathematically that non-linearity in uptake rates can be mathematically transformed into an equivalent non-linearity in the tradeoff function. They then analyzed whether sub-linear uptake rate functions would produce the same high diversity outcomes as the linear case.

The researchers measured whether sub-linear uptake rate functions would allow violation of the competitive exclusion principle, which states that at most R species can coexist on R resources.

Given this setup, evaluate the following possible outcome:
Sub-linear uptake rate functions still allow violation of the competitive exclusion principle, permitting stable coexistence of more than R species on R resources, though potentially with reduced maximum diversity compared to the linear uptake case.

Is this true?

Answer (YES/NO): NO